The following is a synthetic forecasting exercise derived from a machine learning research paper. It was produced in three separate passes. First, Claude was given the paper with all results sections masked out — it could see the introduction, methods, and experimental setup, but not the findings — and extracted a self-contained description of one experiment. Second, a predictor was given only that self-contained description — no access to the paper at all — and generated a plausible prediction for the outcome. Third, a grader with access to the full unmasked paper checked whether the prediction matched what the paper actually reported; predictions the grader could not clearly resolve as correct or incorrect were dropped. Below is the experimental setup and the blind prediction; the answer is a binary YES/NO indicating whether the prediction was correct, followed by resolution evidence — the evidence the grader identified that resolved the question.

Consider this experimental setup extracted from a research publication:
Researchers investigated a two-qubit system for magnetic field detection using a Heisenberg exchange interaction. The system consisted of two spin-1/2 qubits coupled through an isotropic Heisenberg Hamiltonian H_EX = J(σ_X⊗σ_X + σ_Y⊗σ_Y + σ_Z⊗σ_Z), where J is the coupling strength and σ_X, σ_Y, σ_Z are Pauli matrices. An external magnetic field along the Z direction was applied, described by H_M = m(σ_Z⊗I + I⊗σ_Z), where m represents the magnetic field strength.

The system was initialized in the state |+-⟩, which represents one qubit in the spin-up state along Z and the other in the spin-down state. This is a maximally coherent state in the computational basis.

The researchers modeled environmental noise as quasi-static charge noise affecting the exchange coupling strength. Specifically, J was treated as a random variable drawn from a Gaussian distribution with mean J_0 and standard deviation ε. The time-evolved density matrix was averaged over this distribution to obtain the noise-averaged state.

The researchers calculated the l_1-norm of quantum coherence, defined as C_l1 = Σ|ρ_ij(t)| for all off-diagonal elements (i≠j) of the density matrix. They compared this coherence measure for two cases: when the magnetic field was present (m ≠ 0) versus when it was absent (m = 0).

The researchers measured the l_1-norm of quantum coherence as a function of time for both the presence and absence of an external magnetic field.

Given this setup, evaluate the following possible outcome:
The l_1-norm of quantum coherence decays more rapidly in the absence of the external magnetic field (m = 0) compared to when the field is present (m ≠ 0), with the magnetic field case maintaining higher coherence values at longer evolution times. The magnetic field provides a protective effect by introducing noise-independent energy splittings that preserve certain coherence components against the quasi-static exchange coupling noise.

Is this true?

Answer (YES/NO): NO